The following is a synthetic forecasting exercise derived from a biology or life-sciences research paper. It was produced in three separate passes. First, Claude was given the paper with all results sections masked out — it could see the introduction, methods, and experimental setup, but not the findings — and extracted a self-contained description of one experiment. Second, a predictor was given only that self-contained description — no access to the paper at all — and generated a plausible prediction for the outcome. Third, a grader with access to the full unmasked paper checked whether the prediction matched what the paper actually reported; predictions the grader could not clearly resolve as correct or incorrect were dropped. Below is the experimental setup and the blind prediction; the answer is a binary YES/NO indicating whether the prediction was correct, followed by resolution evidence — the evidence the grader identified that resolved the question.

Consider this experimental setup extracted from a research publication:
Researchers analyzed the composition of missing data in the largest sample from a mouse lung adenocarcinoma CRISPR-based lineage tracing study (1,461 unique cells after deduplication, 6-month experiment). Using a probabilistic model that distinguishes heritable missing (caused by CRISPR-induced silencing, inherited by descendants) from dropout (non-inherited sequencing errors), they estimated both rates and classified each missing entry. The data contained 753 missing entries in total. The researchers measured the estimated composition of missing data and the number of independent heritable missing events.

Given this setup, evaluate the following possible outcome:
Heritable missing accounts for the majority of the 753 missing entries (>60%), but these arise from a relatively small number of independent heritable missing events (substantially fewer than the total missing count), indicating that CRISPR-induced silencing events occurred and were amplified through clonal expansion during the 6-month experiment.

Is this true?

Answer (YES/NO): NO